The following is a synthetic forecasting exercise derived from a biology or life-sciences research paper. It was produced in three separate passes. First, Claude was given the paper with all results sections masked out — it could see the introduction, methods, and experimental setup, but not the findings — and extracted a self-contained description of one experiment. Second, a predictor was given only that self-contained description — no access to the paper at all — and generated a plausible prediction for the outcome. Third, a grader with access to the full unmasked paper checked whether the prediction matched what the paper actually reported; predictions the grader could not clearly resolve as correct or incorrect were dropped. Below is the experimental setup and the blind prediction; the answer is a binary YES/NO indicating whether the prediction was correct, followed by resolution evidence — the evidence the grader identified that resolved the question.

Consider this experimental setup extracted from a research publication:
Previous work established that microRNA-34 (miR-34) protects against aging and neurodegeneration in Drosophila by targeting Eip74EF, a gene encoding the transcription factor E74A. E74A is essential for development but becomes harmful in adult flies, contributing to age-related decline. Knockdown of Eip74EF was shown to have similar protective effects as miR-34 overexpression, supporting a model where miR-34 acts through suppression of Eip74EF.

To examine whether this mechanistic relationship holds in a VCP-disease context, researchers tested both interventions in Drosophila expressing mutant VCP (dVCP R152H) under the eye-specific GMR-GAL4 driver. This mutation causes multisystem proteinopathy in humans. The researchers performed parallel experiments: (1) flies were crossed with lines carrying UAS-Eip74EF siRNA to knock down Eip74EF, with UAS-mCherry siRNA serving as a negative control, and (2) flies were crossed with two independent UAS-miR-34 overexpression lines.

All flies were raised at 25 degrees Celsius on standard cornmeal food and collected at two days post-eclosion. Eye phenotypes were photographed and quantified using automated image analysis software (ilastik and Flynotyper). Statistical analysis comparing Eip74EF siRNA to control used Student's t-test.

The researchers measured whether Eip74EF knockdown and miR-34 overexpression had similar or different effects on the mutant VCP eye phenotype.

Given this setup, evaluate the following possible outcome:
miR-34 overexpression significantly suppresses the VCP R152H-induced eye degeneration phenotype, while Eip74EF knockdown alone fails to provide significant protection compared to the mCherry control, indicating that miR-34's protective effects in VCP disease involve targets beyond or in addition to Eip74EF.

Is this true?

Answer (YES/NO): NO